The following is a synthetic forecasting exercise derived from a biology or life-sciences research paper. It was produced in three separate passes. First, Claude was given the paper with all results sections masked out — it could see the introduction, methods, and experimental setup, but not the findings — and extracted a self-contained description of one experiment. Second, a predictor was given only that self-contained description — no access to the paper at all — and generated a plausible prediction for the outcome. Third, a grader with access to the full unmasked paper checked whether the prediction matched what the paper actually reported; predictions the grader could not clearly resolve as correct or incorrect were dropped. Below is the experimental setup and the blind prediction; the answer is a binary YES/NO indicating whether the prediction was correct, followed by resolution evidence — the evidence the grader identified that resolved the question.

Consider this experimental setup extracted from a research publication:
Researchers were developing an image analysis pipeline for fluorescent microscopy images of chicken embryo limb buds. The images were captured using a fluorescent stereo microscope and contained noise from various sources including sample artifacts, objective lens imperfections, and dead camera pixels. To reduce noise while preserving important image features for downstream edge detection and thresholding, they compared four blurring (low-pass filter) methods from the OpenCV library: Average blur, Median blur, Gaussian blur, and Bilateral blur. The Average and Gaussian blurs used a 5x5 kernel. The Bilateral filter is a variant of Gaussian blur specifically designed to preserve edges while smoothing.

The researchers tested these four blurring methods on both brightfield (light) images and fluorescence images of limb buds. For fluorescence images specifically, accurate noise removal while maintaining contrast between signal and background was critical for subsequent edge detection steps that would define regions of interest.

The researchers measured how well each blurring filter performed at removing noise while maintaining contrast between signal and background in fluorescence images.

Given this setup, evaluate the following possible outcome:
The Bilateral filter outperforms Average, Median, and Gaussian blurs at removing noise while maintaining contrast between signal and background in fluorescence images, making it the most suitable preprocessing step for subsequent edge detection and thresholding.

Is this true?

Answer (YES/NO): YES